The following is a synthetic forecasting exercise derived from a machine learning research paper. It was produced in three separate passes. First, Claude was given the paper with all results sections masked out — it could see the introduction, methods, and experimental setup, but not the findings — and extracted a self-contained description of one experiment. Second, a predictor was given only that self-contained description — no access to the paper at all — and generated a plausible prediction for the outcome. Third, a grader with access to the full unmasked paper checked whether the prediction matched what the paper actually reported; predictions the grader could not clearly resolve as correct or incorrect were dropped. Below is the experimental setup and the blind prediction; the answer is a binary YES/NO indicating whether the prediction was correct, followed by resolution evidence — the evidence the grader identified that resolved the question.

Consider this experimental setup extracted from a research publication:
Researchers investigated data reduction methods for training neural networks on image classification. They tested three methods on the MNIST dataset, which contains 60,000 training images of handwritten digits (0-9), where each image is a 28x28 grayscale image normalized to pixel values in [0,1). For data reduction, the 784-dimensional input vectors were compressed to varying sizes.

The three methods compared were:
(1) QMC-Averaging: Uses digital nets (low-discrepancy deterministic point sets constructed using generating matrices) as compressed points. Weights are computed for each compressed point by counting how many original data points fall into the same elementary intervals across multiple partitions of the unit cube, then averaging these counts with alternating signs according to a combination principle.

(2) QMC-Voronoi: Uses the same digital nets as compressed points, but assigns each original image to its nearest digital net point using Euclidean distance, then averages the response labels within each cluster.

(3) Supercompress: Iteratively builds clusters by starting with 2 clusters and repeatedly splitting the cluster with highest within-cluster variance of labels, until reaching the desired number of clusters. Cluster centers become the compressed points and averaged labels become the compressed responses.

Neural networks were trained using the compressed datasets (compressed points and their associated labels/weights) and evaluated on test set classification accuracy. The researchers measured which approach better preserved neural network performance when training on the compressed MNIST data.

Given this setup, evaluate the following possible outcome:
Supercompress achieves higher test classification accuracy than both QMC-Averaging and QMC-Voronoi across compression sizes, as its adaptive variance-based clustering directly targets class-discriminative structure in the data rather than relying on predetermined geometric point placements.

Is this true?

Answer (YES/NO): YES